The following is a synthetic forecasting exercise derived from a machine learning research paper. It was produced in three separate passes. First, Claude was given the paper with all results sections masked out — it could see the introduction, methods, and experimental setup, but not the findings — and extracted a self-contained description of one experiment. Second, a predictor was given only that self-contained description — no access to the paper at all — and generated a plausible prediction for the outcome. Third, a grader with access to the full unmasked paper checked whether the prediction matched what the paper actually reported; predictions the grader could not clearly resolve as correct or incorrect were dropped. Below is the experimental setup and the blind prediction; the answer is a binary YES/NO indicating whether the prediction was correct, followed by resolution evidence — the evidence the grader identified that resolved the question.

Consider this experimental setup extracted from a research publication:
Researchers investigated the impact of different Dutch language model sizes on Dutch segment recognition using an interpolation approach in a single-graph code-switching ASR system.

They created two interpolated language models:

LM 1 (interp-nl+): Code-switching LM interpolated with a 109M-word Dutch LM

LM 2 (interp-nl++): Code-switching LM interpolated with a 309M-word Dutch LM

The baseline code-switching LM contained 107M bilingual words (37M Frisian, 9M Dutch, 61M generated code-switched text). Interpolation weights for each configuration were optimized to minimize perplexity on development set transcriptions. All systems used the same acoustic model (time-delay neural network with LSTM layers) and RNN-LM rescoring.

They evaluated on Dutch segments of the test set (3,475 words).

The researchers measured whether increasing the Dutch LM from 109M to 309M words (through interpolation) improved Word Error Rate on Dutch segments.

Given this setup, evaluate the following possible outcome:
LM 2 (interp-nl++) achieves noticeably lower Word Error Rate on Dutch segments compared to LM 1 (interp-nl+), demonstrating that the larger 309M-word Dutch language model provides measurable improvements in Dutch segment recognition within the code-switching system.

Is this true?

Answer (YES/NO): NO